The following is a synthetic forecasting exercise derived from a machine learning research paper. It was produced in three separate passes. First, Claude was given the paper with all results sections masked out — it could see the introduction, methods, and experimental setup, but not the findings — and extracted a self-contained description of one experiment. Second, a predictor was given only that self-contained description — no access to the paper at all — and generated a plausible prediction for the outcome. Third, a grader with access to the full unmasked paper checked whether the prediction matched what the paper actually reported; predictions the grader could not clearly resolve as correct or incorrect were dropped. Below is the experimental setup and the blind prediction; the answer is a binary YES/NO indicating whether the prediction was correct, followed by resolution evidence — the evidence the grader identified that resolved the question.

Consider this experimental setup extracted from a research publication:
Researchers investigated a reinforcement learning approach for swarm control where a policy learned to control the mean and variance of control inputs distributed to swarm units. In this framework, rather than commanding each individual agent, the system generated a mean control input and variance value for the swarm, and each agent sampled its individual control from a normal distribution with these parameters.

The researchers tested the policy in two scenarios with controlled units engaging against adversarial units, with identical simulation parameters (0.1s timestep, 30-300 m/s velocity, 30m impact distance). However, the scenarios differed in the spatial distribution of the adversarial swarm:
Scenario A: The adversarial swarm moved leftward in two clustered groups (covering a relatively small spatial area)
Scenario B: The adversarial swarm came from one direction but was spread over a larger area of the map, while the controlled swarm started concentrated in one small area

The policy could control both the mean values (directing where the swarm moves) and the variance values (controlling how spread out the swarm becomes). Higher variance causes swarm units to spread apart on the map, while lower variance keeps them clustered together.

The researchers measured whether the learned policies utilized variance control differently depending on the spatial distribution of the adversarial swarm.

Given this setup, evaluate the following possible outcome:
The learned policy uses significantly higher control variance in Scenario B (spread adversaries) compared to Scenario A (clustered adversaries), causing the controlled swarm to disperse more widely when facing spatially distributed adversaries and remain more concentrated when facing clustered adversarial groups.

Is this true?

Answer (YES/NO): YES